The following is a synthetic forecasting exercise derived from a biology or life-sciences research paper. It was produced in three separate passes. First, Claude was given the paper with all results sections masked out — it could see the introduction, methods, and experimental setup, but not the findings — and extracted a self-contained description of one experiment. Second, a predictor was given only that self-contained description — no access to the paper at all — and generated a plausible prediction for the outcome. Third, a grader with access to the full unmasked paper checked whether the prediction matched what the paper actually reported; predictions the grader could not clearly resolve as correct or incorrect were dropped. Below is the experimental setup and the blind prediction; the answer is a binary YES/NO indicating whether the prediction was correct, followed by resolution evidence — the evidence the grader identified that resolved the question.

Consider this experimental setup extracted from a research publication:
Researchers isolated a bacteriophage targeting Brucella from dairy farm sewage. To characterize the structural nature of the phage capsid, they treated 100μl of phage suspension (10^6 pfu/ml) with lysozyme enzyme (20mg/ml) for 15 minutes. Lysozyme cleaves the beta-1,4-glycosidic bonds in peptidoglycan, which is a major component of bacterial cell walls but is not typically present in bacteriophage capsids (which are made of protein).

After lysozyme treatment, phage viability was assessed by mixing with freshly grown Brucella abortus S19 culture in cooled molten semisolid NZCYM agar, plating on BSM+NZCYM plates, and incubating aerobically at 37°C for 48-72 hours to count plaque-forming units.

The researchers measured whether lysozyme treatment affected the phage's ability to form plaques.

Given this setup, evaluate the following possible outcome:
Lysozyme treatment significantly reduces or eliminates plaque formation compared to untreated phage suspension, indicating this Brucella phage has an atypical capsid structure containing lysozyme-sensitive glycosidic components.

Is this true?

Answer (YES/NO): YES